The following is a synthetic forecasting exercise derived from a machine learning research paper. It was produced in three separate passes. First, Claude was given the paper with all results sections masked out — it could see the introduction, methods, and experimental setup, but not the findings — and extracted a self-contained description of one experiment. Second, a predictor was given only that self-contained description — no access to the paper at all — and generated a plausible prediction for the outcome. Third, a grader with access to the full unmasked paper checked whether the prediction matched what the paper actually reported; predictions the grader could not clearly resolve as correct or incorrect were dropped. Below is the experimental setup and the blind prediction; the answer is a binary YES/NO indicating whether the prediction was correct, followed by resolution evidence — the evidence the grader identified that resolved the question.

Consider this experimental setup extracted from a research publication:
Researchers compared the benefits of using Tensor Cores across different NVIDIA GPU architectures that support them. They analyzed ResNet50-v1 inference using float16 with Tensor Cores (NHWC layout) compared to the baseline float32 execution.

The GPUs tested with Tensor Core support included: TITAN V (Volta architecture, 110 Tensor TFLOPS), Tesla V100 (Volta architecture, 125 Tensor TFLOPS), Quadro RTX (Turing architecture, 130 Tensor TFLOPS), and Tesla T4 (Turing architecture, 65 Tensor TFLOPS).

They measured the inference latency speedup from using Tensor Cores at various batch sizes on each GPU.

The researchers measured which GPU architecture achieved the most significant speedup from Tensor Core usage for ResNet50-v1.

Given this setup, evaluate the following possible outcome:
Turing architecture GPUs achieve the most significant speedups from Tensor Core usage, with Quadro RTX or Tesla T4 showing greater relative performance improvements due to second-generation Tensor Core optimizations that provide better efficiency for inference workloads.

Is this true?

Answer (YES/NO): NO